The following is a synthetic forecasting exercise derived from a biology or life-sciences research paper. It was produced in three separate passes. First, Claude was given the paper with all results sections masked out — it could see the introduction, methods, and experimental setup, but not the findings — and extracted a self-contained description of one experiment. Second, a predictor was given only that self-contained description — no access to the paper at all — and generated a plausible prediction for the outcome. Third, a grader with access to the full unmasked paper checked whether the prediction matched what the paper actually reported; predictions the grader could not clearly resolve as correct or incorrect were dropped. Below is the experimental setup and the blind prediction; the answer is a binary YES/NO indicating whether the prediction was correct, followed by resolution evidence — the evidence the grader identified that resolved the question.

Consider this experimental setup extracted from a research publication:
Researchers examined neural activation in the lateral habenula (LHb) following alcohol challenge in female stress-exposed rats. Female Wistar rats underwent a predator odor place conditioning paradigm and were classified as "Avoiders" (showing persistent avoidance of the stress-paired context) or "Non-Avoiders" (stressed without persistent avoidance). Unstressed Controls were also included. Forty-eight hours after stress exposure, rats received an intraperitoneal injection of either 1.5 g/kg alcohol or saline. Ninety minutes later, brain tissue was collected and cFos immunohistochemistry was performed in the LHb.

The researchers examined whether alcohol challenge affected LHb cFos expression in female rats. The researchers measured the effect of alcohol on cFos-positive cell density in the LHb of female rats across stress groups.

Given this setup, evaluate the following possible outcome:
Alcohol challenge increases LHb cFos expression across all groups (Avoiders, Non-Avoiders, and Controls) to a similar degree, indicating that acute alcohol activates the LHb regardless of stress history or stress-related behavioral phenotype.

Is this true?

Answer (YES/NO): NO